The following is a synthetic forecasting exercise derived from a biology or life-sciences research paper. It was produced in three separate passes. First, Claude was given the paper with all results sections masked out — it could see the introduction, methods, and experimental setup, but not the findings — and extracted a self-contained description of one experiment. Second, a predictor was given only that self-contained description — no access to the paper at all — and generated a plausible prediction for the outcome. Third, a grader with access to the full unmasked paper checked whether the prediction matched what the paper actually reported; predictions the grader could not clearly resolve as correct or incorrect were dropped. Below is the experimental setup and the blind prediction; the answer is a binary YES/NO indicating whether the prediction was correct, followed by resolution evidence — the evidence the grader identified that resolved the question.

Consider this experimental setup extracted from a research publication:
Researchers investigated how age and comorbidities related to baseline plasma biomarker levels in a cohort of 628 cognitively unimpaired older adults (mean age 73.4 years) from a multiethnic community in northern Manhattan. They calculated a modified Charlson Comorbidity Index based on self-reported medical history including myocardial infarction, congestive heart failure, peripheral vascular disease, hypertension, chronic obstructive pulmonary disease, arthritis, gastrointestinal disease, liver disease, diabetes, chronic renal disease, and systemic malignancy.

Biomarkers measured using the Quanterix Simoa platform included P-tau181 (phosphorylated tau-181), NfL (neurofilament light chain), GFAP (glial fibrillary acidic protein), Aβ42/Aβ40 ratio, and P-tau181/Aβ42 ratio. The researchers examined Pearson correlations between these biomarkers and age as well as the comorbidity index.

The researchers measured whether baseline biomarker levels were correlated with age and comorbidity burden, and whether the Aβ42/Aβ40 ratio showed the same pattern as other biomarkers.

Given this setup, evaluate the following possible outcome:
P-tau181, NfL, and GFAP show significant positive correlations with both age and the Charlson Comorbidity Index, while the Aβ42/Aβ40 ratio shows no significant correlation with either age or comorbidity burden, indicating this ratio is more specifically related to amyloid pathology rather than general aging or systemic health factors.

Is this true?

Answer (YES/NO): YES